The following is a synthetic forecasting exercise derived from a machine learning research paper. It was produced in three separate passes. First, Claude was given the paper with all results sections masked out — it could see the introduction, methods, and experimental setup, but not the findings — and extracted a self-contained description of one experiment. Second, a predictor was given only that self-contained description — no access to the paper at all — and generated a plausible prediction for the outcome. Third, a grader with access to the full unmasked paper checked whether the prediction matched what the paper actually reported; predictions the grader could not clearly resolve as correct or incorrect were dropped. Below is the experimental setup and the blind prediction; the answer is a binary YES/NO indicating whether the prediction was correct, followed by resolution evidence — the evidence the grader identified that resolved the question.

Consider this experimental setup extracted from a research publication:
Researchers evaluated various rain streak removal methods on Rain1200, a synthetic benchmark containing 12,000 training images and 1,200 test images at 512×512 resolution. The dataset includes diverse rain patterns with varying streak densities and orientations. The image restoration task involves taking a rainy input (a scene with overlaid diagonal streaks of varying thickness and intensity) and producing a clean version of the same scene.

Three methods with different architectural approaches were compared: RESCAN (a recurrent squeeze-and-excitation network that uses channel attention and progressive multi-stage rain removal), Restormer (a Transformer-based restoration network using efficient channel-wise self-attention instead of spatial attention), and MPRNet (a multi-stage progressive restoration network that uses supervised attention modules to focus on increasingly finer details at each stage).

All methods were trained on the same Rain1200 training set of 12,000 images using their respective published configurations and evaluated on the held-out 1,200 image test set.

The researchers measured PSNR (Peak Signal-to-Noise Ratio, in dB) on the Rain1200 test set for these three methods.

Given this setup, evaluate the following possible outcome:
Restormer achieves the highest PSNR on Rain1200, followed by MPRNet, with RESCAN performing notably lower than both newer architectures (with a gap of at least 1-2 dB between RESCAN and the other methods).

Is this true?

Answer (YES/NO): NO